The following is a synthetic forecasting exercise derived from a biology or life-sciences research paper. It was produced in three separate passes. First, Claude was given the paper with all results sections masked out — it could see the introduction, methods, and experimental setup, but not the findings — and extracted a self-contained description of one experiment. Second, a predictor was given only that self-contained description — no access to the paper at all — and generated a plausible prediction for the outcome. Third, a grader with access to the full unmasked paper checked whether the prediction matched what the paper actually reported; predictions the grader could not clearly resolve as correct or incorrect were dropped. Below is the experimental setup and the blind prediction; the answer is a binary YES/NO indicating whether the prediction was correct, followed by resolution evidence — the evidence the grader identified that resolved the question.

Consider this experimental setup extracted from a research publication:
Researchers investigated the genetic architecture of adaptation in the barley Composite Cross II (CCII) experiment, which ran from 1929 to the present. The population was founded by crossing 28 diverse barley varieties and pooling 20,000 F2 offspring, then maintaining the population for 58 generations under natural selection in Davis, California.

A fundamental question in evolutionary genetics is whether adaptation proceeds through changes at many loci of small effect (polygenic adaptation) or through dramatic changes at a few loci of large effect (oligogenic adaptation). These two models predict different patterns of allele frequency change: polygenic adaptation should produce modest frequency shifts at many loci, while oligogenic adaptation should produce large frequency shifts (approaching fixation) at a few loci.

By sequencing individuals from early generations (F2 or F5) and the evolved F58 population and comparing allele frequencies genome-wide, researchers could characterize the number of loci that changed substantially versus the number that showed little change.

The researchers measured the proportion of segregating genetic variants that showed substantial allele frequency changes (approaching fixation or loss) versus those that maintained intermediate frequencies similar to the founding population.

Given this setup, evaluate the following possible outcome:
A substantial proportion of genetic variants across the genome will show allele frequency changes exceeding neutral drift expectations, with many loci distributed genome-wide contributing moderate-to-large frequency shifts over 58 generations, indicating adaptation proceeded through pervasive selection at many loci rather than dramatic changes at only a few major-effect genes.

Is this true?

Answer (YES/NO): NO